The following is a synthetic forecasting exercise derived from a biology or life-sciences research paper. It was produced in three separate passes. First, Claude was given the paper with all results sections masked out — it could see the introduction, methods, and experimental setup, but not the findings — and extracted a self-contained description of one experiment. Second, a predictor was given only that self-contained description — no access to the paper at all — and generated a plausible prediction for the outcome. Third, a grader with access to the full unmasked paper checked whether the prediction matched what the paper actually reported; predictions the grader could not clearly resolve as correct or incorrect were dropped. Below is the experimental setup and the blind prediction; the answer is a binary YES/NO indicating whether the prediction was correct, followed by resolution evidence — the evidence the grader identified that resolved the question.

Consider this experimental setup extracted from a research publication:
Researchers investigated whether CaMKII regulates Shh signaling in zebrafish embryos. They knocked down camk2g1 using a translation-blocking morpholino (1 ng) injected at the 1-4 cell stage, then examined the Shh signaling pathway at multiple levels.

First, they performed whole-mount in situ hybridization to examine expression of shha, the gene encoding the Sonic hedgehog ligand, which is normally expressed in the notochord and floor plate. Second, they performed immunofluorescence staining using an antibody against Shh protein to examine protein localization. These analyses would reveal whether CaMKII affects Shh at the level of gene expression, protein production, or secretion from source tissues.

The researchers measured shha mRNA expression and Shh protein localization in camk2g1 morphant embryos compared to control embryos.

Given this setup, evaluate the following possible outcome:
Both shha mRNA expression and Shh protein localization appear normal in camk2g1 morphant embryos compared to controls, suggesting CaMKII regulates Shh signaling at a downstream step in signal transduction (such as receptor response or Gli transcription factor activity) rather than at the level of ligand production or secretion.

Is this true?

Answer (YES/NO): NO